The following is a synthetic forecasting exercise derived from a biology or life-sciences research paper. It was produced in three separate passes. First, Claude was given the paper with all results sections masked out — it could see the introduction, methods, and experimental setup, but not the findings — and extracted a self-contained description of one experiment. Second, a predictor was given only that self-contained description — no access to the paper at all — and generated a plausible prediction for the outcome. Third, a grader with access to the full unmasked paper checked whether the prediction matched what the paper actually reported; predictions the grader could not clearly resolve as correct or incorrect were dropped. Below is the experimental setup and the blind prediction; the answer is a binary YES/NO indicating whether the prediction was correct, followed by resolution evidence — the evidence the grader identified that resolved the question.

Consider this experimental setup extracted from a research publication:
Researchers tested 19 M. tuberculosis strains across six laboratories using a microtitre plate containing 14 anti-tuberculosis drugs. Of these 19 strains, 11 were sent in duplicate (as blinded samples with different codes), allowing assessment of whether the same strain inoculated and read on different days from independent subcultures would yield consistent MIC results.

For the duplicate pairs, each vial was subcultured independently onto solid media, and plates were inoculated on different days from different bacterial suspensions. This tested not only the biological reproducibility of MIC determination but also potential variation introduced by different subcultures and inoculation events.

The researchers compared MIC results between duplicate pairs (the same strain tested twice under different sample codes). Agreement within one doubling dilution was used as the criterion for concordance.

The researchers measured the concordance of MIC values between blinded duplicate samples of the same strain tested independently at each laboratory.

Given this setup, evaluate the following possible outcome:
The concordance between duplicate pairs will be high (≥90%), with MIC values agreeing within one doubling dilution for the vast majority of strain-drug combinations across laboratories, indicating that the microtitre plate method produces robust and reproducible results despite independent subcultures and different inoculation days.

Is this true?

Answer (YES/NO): NO